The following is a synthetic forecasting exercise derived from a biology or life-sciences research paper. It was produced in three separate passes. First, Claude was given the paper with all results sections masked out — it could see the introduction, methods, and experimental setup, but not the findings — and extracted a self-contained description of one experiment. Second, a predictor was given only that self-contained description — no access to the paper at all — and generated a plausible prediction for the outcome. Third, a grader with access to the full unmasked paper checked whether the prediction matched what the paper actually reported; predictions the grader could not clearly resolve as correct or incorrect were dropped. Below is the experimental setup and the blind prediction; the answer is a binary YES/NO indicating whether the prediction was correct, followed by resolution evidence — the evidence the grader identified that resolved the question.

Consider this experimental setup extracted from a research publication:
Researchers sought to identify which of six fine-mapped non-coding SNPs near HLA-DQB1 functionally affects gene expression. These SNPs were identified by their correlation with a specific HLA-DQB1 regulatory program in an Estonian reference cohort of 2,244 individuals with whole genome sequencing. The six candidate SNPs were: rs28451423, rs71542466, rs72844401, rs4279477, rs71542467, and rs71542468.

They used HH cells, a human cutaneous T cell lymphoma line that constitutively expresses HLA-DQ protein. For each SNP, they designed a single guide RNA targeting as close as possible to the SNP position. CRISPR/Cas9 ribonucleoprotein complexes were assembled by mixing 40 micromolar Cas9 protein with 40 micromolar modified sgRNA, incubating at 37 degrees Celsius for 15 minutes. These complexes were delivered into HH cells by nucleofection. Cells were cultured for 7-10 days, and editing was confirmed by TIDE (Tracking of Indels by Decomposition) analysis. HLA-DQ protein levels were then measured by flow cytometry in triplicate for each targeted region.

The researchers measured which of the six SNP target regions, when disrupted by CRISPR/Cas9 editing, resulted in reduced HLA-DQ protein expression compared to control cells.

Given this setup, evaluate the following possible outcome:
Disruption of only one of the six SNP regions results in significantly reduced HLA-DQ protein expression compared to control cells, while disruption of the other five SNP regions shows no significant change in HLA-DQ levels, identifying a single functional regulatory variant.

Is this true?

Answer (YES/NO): YES